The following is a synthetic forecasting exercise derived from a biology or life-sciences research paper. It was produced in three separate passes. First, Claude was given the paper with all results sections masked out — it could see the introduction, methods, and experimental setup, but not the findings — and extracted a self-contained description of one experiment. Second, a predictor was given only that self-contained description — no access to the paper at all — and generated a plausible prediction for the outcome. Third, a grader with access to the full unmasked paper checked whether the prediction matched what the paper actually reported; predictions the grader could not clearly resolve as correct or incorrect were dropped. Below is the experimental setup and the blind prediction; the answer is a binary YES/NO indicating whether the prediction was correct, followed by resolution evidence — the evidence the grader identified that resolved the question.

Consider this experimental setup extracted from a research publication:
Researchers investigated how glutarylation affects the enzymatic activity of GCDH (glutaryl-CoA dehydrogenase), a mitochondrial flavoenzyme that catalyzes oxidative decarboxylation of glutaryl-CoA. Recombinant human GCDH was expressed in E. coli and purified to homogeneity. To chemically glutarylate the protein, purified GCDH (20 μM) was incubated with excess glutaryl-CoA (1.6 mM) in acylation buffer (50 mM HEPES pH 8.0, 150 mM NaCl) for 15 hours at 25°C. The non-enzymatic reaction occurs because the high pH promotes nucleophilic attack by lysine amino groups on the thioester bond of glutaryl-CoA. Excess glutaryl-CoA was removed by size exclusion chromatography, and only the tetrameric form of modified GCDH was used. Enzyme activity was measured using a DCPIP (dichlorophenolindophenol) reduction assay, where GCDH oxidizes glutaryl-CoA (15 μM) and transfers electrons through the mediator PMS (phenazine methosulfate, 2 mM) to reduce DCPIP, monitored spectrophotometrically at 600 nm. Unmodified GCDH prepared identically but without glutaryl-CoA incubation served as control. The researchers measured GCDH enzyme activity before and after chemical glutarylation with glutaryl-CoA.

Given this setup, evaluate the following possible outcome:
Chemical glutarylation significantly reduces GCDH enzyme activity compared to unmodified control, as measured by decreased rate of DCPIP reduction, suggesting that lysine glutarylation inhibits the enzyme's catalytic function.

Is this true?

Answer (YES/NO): YES